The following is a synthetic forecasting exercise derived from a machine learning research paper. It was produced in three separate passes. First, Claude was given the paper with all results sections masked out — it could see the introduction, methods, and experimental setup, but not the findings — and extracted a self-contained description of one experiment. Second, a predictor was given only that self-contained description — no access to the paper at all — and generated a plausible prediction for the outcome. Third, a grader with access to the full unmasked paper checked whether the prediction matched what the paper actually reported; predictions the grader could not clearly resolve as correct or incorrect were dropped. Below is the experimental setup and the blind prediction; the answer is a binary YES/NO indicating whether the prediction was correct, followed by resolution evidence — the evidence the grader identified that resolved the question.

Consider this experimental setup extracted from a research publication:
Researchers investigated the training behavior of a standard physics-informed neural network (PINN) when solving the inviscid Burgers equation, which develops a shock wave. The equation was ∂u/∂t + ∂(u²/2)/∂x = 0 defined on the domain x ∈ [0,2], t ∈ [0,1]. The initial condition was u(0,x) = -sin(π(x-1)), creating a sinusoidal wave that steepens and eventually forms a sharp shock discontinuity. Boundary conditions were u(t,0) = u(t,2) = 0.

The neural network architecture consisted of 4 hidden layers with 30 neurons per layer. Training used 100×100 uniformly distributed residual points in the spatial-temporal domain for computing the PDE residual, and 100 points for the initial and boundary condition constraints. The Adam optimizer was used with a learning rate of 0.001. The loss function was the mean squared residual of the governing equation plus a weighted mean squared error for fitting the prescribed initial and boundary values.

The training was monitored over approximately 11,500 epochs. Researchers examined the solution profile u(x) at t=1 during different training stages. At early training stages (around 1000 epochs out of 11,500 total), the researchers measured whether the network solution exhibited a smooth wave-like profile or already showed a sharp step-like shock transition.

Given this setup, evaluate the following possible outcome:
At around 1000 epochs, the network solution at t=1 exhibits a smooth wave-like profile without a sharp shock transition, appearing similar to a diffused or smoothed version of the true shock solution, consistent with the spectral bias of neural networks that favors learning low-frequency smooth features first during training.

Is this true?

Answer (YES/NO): YES